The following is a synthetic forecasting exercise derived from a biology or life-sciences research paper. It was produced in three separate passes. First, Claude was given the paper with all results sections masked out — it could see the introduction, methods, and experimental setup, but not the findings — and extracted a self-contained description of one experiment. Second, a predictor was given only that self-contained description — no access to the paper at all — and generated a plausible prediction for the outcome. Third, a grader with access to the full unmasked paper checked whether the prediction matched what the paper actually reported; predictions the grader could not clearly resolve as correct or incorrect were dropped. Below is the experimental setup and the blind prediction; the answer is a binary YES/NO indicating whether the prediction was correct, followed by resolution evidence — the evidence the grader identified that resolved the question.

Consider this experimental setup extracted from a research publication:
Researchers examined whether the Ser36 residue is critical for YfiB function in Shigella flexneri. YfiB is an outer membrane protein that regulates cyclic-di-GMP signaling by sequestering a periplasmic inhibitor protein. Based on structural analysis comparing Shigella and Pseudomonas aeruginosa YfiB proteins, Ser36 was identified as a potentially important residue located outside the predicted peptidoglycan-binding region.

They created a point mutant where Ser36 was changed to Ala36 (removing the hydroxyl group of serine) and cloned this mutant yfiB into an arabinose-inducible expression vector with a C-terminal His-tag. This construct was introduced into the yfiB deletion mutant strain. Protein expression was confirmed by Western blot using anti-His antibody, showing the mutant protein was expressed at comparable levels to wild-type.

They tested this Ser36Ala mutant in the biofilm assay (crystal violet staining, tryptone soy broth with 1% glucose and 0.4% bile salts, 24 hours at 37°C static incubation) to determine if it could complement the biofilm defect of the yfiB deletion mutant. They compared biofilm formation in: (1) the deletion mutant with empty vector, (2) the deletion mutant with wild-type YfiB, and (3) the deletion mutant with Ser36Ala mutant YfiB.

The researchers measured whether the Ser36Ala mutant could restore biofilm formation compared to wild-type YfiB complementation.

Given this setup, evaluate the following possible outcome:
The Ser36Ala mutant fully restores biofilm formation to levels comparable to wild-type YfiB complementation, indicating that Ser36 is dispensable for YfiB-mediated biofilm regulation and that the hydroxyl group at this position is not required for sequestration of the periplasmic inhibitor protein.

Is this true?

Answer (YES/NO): NO